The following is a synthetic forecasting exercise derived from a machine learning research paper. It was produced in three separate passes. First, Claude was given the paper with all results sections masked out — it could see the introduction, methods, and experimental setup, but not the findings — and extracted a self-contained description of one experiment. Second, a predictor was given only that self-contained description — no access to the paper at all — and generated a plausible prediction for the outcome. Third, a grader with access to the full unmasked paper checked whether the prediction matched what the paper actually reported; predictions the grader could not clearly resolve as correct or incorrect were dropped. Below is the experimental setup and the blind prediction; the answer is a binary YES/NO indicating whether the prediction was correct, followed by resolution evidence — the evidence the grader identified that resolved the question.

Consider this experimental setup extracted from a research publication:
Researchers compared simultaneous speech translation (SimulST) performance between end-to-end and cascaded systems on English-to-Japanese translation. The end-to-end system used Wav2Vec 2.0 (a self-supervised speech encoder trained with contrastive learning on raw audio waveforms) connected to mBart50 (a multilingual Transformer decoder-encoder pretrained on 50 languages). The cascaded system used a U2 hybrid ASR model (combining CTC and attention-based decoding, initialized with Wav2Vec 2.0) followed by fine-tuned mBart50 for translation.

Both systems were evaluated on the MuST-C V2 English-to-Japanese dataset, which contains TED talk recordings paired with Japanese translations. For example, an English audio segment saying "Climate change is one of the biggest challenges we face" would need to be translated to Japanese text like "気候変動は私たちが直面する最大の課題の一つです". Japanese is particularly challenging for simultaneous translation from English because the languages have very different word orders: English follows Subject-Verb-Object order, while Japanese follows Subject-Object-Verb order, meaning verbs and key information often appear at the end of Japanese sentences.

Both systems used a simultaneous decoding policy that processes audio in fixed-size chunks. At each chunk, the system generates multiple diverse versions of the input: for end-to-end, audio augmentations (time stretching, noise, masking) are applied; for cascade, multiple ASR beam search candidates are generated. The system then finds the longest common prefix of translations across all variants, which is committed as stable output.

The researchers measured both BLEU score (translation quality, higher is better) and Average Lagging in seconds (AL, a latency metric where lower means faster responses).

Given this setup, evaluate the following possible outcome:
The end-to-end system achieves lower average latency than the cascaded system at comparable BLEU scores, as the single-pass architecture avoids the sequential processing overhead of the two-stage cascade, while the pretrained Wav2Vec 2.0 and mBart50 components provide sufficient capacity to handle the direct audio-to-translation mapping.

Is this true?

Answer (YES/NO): NO